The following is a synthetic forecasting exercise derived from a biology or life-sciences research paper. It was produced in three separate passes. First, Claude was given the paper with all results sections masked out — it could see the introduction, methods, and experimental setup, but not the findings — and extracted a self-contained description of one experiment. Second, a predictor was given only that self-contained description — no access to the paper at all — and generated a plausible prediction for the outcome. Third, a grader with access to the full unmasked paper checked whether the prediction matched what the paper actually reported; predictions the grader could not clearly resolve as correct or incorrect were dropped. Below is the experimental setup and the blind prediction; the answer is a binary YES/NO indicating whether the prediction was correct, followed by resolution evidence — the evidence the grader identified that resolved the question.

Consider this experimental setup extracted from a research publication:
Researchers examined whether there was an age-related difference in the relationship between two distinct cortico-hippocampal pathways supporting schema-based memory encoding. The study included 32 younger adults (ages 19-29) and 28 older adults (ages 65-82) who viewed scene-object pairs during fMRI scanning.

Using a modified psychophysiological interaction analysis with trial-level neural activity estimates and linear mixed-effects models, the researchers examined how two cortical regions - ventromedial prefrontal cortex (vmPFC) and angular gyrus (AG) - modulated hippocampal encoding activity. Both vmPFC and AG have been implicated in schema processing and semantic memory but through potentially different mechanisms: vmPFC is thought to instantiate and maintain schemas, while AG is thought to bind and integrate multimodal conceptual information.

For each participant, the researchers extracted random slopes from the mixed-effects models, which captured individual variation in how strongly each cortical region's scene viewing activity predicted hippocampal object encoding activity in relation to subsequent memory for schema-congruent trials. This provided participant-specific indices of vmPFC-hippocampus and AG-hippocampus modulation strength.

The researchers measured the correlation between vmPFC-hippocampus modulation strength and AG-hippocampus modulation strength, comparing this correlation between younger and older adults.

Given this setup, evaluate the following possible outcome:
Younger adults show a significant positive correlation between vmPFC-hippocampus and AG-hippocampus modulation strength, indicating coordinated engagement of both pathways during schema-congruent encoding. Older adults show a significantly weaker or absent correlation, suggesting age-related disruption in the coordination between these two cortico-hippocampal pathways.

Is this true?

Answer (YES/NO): NO